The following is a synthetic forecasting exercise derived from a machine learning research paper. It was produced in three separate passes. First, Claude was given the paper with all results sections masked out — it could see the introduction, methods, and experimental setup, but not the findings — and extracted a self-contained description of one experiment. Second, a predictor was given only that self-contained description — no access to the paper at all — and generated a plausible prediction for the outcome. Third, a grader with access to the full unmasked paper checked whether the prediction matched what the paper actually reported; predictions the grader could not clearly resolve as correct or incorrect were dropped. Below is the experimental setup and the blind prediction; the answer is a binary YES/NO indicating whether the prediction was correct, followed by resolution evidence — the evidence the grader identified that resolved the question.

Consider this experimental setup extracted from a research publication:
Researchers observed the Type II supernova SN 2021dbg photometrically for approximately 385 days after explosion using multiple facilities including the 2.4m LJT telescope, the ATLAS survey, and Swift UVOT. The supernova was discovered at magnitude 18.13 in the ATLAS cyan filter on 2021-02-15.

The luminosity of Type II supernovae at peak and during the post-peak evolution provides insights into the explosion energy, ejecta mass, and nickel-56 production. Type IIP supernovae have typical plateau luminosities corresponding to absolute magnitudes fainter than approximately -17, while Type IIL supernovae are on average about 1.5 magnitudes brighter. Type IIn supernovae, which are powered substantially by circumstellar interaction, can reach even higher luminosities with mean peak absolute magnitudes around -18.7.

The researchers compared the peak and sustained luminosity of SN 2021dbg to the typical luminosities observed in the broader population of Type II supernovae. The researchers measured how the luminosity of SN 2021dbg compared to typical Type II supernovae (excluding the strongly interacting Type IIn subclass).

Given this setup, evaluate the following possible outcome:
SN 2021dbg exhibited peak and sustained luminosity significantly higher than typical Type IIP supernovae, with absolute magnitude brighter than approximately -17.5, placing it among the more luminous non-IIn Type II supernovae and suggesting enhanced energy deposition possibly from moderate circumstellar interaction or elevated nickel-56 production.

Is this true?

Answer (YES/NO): YES